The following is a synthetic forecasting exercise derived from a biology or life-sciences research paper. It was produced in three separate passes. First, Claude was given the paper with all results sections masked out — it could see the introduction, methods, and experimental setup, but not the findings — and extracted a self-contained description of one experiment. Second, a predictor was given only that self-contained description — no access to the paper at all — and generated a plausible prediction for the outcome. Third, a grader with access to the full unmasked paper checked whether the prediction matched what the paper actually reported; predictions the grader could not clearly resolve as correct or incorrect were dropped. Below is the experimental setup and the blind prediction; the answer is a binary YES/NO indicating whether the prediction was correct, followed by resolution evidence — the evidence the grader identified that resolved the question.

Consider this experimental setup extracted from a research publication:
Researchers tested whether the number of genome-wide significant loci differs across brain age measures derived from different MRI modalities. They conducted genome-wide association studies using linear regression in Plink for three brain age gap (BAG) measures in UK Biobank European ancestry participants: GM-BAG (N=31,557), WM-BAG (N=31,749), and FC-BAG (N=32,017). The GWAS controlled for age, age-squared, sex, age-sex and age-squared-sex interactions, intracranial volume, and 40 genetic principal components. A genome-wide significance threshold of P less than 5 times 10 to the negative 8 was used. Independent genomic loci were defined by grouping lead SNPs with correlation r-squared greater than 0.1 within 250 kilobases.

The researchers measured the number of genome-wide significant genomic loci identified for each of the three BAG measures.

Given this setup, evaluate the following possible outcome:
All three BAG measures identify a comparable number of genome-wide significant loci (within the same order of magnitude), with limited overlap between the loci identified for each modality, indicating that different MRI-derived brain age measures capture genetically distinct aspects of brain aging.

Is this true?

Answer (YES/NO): NO